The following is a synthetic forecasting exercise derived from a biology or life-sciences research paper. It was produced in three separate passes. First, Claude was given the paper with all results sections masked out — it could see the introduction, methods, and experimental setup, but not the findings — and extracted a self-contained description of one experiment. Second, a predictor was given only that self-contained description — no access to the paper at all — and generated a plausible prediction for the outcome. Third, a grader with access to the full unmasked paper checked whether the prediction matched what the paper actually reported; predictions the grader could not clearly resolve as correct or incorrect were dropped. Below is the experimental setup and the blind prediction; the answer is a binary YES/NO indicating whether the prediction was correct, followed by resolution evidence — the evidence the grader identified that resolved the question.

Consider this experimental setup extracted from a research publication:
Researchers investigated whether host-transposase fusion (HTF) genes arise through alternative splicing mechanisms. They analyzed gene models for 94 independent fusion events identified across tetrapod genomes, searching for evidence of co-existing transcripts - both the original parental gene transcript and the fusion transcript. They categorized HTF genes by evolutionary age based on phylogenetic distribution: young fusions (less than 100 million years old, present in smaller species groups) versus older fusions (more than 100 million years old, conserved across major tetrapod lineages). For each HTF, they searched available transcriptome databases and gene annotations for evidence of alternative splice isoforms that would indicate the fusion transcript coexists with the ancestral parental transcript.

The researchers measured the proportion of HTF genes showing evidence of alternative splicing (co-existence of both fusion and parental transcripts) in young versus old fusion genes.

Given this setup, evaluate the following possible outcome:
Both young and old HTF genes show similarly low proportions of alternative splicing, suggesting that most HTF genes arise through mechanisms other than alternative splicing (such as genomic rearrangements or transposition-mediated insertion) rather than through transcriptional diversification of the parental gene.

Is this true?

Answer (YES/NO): NO